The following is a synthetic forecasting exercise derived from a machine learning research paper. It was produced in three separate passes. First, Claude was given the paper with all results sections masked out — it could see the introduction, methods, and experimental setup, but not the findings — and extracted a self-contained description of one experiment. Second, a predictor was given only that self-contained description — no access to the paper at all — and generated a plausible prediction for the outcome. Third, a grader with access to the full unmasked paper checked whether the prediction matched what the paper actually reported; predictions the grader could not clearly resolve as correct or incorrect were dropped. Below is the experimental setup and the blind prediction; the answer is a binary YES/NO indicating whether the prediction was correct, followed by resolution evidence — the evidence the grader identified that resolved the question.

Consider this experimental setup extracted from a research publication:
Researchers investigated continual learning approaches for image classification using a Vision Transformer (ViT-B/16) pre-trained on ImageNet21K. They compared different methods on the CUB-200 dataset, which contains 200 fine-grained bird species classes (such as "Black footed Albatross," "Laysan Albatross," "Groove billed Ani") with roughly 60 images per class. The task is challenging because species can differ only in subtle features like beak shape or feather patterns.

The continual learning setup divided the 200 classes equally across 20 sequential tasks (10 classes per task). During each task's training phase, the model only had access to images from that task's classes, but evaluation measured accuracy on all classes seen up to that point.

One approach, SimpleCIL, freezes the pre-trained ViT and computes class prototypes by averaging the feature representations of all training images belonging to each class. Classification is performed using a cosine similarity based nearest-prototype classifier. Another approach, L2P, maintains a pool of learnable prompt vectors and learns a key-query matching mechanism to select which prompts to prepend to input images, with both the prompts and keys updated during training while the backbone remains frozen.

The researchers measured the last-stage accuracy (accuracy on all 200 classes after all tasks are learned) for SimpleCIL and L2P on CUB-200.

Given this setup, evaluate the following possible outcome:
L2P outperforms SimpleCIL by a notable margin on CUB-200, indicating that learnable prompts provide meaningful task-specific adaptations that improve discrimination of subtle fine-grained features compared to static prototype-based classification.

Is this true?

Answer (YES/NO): NO